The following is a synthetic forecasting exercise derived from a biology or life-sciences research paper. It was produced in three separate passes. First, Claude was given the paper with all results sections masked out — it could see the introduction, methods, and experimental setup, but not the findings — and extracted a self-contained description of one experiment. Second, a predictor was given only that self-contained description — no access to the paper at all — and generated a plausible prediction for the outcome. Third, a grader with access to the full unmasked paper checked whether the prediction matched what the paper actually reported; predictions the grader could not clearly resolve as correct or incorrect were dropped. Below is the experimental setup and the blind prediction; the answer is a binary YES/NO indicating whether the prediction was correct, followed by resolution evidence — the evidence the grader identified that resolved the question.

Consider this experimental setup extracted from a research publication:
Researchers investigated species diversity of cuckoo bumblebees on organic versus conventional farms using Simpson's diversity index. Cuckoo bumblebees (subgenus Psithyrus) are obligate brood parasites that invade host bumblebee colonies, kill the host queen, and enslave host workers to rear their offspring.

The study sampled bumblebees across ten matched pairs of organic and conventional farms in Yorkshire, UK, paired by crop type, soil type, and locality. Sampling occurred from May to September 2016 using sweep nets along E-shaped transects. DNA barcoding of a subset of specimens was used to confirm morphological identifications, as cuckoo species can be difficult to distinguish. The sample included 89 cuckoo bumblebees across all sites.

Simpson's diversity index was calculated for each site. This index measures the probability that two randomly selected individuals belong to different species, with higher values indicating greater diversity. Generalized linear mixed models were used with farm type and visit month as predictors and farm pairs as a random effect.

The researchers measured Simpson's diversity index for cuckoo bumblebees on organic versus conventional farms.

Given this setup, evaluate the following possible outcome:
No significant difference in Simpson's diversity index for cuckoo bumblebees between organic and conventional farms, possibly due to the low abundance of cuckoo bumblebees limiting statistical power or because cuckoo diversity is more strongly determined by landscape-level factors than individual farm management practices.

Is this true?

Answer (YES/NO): YES